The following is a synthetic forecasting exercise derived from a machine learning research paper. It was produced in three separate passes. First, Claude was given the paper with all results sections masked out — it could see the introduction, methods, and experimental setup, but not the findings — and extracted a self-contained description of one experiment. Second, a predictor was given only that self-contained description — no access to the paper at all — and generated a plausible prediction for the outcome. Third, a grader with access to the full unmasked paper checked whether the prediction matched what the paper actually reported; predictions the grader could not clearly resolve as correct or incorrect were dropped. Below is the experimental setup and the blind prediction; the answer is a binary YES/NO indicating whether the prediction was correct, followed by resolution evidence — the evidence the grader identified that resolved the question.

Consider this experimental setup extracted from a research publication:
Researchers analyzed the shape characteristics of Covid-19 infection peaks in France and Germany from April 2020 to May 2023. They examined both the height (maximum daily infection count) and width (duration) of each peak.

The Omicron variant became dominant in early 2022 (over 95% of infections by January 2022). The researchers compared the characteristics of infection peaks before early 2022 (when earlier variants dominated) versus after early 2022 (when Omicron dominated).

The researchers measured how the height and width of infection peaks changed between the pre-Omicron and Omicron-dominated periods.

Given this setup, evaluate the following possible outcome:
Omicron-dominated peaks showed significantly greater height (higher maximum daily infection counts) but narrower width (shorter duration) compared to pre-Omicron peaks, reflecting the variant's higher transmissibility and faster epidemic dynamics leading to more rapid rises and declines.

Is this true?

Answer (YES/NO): YES